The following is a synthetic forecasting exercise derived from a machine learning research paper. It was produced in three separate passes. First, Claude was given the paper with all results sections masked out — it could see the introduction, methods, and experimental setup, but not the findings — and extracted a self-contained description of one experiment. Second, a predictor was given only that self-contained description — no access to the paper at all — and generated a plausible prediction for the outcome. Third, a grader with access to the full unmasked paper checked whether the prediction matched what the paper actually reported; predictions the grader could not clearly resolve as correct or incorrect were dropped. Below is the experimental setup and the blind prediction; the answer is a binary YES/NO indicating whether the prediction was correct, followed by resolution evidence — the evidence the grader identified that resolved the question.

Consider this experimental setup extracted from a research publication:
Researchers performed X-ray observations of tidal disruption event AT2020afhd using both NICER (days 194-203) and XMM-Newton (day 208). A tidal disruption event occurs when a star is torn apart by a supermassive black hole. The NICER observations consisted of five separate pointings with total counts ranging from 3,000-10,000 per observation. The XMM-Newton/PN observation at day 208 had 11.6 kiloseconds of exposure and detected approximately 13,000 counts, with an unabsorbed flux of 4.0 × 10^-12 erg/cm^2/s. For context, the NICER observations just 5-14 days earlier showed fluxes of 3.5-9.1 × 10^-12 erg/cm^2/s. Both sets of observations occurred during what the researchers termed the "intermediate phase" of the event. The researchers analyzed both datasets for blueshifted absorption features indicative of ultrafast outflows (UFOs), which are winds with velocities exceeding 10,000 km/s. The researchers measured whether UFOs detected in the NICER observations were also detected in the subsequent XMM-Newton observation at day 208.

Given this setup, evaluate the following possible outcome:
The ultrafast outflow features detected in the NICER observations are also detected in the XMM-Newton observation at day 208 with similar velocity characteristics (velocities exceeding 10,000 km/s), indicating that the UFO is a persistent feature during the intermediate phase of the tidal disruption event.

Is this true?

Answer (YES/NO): NO